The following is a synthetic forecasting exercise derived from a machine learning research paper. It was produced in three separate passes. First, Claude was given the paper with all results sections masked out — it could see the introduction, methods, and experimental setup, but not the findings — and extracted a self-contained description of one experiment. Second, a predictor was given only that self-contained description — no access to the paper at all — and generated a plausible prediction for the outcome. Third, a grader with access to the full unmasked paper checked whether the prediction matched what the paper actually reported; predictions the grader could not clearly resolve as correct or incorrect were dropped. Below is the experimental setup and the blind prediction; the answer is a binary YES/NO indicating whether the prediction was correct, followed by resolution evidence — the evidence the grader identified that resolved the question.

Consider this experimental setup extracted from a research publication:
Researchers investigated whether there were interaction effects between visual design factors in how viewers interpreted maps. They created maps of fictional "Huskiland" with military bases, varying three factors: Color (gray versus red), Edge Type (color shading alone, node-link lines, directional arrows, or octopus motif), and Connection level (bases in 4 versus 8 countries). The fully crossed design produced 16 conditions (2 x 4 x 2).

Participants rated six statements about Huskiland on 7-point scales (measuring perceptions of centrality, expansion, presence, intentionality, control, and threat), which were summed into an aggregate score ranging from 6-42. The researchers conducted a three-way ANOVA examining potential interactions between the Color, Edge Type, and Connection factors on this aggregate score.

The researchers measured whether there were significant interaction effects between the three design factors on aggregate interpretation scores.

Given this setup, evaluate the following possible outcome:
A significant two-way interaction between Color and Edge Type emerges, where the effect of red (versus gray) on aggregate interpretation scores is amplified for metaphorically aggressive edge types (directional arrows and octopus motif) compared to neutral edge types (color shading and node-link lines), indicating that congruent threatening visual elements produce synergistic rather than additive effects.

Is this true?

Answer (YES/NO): NO